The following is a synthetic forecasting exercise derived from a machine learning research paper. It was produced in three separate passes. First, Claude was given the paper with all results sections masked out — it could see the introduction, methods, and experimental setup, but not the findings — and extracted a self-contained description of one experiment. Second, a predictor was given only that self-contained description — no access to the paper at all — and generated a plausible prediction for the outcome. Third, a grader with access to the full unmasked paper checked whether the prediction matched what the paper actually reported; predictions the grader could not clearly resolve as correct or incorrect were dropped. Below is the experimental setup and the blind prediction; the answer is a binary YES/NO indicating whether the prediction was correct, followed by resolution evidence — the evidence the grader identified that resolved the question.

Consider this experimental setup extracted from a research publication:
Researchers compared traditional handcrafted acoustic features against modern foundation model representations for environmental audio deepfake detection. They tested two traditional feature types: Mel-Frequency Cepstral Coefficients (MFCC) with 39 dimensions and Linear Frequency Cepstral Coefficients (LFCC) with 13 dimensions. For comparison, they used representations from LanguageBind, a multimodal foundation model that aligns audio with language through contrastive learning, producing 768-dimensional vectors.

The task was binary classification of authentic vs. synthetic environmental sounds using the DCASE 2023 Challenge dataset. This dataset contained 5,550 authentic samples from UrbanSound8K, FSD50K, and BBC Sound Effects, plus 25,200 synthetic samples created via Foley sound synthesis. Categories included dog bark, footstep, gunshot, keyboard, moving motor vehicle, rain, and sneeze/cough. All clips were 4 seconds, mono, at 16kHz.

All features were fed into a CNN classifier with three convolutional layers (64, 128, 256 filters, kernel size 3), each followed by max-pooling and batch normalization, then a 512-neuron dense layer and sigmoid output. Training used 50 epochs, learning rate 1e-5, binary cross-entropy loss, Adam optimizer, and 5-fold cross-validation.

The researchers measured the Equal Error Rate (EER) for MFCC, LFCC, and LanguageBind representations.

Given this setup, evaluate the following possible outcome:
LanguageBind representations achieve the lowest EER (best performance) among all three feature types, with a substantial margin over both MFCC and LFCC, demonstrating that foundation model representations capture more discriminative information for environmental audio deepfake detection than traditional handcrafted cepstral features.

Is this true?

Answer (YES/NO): YES